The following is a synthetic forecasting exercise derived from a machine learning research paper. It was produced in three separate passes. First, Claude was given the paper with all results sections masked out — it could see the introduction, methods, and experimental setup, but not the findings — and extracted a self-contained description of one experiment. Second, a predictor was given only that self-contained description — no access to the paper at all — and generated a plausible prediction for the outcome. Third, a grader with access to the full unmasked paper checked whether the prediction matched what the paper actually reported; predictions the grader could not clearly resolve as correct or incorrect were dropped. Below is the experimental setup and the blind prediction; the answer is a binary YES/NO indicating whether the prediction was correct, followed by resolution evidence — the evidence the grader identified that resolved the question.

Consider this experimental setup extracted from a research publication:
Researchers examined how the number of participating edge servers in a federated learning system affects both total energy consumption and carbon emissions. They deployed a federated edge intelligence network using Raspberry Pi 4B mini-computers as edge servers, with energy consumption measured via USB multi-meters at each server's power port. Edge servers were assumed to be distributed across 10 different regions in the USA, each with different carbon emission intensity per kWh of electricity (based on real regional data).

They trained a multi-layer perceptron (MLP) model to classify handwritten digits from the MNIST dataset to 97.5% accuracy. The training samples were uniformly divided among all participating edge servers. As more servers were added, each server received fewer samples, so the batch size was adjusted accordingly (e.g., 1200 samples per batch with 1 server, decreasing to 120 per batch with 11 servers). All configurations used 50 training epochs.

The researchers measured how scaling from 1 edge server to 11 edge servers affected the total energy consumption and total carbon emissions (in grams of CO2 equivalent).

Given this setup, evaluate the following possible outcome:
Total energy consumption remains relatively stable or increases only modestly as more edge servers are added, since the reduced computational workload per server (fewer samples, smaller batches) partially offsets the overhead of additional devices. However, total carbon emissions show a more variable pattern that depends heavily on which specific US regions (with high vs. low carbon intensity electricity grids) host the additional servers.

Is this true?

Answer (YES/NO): NO